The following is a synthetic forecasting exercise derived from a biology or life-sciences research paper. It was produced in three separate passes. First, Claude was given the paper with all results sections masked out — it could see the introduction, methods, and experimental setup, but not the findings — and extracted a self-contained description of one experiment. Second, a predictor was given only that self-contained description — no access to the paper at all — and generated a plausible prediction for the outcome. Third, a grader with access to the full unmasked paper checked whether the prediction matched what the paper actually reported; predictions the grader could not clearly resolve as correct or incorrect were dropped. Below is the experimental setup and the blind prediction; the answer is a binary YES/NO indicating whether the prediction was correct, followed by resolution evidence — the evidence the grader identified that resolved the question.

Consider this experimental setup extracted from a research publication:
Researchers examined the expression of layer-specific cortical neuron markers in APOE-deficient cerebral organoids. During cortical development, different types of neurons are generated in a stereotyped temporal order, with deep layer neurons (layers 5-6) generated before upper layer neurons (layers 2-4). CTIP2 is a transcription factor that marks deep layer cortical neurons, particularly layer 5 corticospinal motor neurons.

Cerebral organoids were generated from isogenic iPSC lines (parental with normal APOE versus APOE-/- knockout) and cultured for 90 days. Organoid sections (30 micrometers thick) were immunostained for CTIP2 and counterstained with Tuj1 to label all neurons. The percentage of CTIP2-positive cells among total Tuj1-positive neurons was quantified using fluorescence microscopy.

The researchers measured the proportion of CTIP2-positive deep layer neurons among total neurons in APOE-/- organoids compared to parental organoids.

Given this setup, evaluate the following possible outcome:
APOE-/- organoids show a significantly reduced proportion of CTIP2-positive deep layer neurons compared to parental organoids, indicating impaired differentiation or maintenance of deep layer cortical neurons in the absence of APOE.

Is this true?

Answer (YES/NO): YES